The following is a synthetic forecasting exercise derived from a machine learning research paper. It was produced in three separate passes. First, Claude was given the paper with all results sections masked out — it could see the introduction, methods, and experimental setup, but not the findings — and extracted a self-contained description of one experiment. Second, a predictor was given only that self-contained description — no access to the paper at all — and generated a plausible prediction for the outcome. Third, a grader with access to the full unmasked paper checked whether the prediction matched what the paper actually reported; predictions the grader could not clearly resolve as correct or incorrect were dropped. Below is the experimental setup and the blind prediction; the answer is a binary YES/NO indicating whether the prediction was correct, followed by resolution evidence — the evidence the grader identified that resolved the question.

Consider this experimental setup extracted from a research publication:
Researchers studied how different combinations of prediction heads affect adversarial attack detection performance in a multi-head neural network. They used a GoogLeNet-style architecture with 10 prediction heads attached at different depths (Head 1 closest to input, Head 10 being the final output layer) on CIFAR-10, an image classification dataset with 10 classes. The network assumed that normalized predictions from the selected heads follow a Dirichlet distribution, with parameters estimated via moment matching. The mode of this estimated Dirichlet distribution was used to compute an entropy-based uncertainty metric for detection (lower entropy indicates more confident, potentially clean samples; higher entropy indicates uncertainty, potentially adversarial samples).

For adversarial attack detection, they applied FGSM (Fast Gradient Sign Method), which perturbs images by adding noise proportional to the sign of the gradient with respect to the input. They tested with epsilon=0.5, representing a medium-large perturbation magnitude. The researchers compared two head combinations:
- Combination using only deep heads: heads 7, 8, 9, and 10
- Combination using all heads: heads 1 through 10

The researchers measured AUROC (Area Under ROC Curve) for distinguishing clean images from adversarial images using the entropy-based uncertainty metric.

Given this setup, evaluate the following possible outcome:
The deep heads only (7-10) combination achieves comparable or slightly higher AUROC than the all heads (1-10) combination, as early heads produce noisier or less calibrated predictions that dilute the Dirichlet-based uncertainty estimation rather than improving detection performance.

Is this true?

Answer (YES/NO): NO